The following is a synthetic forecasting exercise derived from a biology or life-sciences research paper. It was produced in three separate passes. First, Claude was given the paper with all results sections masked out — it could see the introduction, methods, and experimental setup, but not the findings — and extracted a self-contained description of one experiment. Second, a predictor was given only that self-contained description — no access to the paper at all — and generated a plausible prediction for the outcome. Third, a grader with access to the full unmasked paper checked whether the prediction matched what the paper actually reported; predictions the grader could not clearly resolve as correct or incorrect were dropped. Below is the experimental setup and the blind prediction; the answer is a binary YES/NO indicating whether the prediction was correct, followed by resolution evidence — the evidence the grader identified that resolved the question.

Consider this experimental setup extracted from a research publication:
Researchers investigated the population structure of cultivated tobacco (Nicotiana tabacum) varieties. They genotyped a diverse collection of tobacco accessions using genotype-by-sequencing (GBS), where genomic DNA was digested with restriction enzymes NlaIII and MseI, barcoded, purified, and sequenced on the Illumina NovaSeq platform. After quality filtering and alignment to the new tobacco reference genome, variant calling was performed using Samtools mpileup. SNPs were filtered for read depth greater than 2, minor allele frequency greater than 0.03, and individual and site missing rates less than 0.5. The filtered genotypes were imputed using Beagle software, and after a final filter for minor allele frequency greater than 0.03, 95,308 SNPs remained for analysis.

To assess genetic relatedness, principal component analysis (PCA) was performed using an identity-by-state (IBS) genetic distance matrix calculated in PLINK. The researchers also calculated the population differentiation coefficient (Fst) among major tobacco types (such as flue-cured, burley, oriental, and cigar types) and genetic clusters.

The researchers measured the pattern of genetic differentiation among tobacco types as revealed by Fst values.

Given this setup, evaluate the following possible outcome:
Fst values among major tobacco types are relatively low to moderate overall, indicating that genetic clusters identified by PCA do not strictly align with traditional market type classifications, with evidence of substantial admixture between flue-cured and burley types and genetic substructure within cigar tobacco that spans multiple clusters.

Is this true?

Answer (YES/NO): NO